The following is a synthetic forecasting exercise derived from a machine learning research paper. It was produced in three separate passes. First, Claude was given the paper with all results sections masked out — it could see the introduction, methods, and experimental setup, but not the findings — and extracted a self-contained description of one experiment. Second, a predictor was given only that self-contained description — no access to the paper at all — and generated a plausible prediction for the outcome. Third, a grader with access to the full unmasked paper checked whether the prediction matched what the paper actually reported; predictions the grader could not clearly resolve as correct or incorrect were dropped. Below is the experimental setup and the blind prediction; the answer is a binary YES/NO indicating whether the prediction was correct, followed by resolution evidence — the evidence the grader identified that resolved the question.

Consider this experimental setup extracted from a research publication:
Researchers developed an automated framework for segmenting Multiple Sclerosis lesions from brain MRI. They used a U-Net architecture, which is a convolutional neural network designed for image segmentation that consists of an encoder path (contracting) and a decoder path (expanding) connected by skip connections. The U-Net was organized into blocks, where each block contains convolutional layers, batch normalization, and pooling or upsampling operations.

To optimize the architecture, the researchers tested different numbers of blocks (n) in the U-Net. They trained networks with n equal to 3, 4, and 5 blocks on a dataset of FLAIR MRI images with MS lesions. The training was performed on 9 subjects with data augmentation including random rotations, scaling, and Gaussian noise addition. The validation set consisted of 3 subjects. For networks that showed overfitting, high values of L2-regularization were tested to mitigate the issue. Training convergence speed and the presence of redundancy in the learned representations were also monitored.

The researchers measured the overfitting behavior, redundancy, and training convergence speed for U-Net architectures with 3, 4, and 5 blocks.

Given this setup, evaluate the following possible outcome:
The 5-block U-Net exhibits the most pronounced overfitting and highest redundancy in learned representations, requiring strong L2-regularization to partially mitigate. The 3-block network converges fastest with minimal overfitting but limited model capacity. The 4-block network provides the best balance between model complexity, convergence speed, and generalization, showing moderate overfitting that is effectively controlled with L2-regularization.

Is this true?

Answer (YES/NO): NO